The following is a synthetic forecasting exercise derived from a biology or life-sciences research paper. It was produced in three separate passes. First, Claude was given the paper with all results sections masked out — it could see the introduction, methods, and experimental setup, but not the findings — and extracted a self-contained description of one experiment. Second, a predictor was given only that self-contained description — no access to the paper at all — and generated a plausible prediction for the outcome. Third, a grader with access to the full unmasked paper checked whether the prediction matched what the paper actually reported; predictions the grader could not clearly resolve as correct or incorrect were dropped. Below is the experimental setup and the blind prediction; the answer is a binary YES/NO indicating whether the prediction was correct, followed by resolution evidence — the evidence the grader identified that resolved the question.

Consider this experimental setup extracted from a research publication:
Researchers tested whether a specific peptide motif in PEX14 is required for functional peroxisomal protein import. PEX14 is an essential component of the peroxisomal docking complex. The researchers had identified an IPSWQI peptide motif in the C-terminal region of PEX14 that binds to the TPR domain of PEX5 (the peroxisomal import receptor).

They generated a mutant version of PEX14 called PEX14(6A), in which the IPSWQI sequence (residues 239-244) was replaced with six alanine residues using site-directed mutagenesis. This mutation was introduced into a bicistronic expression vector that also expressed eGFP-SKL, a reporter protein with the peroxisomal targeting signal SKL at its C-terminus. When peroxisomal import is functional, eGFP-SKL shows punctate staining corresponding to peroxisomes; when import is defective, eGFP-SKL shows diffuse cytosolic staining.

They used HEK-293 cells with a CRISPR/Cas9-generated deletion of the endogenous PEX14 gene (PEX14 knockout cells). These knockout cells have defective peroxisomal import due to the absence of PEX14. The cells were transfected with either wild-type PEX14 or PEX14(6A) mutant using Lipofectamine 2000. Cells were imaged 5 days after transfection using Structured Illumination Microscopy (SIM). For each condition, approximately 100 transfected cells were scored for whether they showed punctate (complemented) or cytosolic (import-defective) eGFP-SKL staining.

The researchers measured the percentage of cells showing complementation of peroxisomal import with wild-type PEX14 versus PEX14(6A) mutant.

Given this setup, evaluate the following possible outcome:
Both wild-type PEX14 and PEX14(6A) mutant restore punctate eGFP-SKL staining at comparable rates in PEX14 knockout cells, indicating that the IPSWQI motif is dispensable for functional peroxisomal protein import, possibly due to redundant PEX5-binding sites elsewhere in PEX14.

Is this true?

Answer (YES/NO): NO